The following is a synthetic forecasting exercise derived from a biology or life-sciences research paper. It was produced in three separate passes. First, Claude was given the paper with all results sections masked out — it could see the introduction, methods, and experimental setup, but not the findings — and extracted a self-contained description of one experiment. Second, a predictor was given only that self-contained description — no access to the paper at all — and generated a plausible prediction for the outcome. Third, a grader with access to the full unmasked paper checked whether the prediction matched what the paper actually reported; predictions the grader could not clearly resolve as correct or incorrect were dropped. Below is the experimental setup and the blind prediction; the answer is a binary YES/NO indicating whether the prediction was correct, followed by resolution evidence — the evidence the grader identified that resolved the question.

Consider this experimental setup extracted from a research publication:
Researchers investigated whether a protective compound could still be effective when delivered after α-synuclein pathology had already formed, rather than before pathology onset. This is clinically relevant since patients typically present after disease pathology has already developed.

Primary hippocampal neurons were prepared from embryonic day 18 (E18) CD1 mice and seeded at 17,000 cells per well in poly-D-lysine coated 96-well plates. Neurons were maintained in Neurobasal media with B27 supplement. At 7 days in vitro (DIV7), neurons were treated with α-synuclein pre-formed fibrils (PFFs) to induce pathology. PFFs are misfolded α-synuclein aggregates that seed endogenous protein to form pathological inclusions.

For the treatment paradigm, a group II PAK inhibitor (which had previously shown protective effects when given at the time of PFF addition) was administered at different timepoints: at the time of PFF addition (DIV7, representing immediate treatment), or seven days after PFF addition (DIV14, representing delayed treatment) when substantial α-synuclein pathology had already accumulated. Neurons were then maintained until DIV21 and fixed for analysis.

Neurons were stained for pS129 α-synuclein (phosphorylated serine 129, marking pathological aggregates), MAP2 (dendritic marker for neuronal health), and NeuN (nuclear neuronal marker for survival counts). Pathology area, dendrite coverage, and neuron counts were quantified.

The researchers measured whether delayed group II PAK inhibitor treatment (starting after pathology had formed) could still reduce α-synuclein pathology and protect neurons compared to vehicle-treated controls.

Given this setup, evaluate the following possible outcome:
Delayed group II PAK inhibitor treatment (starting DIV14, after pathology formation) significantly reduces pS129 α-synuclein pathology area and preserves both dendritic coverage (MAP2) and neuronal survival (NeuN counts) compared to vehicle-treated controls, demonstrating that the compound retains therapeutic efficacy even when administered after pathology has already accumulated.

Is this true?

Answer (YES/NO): NO